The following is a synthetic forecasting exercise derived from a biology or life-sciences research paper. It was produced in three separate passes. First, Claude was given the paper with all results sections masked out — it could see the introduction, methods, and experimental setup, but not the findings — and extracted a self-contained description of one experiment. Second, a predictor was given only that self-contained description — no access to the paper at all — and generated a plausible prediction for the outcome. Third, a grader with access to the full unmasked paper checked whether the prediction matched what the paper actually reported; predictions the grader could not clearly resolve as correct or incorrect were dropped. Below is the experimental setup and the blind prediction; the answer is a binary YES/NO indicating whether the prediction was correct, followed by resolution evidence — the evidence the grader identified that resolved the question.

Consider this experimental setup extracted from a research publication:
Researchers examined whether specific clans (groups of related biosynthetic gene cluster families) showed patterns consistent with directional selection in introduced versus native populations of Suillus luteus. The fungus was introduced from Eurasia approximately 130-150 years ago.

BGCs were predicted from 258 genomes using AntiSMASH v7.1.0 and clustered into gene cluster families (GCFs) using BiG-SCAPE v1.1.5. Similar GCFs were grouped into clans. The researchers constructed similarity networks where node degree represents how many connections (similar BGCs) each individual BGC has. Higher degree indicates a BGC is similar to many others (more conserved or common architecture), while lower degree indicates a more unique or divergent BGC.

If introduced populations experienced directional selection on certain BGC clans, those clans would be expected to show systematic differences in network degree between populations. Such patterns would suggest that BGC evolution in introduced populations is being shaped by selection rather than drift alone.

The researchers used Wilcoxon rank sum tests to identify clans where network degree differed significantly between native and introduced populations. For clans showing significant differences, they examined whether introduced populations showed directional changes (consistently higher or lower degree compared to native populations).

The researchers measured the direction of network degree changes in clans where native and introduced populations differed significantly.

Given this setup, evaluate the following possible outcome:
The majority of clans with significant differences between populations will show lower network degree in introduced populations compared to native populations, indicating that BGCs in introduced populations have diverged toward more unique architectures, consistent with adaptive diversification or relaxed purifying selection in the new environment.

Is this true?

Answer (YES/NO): YES